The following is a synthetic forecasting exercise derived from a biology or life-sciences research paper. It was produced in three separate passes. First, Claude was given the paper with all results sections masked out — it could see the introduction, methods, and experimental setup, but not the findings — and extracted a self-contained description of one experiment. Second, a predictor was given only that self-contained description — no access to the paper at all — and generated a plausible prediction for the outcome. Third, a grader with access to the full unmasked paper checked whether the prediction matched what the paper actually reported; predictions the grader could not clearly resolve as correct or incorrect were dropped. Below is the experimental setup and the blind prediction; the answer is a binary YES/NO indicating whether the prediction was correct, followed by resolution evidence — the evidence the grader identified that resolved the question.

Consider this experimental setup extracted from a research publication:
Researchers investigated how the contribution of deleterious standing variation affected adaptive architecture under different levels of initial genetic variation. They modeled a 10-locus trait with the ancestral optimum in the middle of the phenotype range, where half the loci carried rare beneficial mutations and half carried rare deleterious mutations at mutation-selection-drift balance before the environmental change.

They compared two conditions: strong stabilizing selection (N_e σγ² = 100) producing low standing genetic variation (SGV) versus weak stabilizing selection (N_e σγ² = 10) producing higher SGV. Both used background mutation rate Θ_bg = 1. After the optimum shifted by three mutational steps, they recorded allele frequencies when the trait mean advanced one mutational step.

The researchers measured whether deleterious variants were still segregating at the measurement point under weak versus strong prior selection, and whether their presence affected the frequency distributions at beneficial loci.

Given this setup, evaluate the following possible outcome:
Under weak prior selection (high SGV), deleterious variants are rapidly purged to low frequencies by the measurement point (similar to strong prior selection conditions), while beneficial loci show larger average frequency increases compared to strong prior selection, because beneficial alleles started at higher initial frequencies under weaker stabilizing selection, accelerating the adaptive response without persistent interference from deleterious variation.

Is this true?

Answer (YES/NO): NO